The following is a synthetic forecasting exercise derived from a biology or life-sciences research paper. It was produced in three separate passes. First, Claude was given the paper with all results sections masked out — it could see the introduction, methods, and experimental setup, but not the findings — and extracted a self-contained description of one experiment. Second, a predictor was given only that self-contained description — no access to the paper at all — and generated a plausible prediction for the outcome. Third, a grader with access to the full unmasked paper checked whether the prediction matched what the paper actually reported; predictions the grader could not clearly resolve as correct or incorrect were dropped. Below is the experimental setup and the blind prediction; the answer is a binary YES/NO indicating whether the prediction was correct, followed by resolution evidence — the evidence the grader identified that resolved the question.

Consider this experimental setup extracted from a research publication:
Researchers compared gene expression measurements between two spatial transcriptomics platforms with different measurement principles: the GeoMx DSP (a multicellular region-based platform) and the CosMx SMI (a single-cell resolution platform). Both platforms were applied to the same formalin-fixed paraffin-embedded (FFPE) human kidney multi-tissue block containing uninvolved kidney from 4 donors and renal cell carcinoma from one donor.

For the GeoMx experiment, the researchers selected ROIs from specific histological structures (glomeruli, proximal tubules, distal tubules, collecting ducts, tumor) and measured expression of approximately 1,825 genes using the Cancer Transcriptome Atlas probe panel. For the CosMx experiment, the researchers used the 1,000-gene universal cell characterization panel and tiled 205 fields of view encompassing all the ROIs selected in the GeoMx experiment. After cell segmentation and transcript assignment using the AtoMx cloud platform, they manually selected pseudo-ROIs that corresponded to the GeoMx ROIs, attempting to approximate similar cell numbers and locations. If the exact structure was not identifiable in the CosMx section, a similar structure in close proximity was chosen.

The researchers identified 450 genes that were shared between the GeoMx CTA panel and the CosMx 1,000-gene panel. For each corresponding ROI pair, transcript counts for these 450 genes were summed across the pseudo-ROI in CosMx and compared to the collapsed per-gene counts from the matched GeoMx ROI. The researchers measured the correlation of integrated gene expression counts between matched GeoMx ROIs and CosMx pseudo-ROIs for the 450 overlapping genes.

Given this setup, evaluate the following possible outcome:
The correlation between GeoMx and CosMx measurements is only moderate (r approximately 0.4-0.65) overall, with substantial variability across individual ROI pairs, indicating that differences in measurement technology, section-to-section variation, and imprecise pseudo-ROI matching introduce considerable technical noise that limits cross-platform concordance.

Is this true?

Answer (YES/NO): NO